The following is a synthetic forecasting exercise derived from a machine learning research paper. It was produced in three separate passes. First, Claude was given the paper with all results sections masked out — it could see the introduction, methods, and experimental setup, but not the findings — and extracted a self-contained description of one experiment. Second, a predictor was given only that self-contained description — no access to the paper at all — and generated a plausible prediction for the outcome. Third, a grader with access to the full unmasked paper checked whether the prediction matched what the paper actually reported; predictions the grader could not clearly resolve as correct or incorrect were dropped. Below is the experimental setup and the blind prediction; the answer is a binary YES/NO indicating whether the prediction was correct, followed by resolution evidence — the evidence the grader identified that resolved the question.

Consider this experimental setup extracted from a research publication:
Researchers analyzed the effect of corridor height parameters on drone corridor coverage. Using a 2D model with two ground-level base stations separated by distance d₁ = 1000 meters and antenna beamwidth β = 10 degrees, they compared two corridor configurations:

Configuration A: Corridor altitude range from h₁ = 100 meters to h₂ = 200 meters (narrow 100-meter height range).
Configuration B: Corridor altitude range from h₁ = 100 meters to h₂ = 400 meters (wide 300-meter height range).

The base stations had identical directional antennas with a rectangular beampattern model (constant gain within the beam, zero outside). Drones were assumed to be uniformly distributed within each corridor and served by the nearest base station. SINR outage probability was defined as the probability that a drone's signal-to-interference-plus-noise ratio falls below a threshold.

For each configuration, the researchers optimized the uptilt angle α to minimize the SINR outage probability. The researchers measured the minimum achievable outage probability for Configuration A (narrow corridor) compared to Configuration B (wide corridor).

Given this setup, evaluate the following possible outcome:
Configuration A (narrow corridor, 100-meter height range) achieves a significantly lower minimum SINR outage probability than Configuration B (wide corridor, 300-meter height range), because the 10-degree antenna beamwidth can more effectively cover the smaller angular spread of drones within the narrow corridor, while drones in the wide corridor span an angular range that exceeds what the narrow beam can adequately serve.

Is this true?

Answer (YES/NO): YES